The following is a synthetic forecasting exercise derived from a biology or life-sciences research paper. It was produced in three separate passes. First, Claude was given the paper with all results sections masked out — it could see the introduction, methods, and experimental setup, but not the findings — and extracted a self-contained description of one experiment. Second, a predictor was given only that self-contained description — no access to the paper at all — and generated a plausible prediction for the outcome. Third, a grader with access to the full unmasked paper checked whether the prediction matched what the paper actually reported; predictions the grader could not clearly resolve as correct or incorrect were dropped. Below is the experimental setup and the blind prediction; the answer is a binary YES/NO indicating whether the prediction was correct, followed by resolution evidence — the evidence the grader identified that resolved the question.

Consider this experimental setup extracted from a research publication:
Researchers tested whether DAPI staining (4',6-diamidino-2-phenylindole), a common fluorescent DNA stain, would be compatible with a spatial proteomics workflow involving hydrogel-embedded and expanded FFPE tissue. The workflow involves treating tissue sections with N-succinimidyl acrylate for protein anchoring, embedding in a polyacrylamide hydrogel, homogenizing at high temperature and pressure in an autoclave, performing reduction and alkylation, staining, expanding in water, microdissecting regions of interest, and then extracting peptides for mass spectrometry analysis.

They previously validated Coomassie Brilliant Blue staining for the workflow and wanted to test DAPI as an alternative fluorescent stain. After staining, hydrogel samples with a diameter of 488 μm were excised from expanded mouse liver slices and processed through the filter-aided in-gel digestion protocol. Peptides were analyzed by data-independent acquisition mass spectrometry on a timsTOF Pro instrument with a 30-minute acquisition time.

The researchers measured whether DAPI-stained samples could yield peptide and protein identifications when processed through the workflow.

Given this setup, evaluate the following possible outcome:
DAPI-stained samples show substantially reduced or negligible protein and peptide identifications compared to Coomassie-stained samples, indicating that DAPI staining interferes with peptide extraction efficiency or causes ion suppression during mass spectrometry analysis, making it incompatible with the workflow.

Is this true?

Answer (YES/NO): NO